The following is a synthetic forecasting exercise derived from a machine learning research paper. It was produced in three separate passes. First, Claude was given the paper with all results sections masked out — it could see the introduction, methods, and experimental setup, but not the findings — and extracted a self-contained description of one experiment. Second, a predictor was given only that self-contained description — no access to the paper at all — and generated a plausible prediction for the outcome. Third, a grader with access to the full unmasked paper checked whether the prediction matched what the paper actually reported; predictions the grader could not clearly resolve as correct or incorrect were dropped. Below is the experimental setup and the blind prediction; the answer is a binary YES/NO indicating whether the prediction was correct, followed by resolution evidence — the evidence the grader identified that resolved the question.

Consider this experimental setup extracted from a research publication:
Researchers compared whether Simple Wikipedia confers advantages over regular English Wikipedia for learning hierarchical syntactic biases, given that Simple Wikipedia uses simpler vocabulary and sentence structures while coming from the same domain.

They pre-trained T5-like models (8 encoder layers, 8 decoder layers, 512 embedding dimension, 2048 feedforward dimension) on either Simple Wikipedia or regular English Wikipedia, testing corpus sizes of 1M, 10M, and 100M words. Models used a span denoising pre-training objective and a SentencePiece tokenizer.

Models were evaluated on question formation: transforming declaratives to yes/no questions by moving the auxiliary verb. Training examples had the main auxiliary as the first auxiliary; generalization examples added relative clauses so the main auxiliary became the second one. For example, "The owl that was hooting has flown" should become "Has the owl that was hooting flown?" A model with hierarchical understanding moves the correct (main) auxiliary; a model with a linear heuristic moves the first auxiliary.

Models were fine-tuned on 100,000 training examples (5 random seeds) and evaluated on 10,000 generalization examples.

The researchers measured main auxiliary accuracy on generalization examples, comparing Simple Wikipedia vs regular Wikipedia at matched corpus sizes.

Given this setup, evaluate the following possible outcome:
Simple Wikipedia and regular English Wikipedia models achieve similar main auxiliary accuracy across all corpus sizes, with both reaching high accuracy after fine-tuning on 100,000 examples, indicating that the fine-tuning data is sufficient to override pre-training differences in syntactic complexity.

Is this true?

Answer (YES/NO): NO